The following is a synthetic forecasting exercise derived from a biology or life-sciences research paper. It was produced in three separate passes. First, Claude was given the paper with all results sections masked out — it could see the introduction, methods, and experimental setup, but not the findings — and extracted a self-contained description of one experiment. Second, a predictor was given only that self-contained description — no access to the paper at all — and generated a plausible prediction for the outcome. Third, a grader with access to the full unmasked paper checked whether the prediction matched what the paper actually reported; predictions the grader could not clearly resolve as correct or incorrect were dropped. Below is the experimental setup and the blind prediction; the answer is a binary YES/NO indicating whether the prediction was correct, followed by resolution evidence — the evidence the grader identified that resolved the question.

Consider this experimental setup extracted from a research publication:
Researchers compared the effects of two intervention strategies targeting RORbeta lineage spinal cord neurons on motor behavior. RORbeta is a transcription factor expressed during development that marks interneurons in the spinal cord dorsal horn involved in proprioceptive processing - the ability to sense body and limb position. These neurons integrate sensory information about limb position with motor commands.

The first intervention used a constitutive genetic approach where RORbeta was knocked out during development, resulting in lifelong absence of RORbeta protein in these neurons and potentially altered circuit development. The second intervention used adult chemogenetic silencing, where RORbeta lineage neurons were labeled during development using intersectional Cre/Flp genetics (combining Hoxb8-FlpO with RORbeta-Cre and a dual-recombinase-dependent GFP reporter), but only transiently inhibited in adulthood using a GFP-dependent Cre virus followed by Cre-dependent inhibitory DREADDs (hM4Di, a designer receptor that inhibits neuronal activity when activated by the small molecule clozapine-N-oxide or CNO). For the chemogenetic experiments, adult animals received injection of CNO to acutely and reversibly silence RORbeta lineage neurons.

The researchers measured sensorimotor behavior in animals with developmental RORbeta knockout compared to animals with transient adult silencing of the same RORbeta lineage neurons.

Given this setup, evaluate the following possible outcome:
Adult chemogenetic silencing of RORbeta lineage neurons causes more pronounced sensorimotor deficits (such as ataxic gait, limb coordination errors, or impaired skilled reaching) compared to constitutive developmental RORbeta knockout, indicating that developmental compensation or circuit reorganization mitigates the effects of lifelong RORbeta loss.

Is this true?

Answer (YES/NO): NO